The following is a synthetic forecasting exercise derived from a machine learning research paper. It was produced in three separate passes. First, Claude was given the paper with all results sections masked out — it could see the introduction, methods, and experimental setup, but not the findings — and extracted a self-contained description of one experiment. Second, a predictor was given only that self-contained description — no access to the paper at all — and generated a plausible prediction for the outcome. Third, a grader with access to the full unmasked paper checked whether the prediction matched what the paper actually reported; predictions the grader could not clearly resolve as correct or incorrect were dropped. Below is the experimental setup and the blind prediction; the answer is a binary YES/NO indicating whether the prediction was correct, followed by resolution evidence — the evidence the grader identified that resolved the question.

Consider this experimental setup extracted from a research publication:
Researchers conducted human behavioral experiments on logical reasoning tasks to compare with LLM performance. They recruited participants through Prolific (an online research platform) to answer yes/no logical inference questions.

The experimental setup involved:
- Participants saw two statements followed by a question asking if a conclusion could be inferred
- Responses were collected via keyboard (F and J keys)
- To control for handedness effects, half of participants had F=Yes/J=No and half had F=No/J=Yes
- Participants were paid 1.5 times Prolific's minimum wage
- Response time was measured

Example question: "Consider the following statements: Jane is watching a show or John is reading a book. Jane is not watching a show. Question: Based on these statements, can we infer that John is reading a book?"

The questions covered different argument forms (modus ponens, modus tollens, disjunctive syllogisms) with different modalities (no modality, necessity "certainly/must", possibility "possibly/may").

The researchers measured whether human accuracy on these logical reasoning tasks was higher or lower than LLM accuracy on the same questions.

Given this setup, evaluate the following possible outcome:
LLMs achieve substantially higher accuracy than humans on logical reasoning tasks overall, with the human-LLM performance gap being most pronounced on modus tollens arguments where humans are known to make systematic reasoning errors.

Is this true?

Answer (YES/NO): NO